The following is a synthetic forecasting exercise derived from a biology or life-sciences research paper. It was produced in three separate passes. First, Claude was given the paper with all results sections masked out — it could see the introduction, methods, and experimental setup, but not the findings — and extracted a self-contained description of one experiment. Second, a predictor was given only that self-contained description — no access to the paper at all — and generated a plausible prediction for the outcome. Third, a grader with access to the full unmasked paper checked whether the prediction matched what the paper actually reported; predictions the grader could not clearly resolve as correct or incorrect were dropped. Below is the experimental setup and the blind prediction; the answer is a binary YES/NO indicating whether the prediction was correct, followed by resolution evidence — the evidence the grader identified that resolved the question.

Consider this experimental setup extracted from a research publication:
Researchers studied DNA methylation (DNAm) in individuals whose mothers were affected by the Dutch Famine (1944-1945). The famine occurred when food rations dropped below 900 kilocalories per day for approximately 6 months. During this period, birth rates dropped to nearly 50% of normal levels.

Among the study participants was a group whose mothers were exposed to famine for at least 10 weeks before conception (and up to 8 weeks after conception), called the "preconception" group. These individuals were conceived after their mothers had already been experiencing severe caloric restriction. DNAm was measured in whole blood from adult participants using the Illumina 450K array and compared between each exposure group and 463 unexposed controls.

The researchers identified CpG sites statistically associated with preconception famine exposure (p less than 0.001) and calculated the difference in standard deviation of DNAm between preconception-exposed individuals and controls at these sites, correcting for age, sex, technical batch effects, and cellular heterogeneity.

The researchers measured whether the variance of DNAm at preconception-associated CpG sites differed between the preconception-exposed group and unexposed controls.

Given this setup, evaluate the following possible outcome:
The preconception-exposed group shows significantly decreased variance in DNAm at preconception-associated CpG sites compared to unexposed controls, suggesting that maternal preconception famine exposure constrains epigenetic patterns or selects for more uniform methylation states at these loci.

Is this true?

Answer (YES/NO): YES